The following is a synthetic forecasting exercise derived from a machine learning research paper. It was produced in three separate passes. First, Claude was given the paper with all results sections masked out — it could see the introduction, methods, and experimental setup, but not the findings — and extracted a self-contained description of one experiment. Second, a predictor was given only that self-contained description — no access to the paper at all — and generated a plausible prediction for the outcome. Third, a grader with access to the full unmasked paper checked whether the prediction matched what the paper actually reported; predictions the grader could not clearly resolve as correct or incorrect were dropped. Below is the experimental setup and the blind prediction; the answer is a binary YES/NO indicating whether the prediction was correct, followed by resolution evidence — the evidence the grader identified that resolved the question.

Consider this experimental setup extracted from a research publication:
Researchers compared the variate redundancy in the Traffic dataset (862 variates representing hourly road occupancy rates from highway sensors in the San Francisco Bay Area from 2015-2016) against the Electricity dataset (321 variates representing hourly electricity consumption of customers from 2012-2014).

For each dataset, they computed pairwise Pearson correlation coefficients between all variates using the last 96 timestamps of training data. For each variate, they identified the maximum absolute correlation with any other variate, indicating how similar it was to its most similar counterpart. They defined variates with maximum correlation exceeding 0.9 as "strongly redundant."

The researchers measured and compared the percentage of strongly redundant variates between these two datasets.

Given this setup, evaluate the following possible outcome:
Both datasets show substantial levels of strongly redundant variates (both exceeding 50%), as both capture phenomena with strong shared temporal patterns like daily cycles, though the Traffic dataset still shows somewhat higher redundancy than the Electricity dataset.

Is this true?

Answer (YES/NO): YES